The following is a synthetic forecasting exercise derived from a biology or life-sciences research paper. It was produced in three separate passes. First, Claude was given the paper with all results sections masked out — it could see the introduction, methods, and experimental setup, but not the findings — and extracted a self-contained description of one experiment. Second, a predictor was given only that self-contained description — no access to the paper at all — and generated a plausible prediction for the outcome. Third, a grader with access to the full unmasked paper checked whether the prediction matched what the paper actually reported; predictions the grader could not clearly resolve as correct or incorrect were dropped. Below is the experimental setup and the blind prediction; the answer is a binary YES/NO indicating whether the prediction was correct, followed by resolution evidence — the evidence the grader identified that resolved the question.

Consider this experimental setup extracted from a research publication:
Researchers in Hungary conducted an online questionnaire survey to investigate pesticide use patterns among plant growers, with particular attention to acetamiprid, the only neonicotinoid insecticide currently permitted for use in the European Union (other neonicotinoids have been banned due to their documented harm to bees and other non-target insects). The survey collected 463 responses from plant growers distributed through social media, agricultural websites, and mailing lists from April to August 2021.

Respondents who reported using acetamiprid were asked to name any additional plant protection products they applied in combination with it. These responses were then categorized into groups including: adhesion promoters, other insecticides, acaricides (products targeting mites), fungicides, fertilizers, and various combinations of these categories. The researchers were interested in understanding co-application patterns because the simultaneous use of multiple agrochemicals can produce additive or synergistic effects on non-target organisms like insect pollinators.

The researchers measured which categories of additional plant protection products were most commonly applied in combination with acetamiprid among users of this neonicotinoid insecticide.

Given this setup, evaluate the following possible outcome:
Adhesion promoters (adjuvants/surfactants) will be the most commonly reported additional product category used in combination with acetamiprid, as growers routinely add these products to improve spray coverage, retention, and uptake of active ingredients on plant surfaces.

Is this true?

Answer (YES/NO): NO